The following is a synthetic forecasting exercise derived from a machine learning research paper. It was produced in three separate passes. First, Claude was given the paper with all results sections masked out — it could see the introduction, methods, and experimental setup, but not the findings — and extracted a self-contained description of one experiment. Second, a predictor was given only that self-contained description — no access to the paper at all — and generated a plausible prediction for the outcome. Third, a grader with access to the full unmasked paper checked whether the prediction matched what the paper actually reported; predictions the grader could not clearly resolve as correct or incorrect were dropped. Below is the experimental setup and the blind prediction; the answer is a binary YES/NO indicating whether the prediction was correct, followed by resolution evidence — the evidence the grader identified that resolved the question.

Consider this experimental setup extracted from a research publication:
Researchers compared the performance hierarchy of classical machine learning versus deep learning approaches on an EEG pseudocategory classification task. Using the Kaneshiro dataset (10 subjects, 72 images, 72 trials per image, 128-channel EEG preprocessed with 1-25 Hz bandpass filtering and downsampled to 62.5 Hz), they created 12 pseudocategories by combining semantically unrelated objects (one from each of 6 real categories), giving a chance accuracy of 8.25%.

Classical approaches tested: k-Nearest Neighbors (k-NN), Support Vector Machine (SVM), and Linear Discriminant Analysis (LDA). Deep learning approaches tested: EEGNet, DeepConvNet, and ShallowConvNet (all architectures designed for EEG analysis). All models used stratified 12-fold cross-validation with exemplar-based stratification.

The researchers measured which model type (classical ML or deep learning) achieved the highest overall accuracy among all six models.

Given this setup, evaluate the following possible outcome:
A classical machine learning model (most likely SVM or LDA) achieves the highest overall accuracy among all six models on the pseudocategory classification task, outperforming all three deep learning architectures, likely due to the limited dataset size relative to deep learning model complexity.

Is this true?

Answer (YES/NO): NO